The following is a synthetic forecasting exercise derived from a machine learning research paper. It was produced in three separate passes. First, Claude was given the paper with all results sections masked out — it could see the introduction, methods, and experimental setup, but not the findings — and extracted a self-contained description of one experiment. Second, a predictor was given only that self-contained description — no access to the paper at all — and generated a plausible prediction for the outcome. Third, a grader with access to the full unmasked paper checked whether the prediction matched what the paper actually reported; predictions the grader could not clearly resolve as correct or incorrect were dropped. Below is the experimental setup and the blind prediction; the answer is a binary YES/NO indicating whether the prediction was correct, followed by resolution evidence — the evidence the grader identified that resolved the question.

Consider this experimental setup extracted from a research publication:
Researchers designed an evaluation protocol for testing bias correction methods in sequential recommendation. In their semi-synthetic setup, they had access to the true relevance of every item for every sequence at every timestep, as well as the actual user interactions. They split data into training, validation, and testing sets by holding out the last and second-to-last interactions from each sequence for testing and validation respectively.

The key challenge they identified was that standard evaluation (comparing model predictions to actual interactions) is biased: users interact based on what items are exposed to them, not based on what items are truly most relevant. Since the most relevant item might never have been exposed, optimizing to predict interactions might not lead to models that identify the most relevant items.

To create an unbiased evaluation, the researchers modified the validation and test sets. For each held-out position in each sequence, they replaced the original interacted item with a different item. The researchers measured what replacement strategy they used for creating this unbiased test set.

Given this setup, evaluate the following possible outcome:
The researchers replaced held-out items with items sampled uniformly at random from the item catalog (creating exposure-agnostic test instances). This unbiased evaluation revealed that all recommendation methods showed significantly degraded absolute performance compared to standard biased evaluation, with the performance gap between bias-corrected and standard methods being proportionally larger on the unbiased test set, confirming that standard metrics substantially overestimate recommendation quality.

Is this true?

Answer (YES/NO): NO